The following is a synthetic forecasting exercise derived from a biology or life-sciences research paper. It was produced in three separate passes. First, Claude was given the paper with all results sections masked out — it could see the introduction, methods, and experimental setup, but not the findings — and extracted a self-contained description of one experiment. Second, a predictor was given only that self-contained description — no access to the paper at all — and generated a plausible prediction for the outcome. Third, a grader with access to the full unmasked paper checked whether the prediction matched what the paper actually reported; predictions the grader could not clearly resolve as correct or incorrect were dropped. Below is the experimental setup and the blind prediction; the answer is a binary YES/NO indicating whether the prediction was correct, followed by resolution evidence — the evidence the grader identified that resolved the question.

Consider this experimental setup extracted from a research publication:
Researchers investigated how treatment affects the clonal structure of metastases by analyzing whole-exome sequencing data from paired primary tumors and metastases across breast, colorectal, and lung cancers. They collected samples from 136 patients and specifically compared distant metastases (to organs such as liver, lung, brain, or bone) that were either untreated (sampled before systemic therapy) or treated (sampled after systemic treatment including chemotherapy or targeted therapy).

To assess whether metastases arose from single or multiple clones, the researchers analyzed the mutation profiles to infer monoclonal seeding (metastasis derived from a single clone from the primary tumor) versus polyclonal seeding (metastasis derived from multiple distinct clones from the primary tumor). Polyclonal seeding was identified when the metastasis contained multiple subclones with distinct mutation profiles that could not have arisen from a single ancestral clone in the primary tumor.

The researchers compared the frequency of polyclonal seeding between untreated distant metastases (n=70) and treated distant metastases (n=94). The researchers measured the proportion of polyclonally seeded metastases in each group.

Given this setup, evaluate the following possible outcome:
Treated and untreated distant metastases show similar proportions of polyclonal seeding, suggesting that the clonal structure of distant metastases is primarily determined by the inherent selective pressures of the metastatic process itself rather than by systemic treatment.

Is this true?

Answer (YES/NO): NO